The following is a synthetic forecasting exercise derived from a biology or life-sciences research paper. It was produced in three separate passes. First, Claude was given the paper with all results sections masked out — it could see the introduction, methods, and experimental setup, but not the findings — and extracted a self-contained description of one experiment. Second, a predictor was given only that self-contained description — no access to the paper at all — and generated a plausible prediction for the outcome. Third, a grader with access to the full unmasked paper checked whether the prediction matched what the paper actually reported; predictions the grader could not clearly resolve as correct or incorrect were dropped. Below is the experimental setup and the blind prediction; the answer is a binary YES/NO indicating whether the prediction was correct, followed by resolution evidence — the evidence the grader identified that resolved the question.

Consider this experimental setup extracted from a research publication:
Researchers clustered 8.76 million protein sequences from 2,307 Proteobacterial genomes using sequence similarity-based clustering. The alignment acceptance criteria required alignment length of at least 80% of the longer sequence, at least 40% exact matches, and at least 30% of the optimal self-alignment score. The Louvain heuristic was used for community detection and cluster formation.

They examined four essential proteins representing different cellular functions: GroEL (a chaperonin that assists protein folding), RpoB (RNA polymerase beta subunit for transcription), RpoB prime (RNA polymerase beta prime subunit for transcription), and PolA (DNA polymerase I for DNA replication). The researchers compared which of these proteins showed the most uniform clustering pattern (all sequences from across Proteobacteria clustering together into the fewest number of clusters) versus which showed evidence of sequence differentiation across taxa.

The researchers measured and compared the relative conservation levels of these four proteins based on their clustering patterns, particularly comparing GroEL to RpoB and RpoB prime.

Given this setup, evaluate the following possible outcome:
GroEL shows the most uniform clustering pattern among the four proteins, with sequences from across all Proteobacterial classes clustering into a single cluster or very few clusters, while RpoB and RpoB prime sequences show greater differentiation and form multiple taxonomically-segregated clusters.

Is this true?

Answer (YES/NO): YES